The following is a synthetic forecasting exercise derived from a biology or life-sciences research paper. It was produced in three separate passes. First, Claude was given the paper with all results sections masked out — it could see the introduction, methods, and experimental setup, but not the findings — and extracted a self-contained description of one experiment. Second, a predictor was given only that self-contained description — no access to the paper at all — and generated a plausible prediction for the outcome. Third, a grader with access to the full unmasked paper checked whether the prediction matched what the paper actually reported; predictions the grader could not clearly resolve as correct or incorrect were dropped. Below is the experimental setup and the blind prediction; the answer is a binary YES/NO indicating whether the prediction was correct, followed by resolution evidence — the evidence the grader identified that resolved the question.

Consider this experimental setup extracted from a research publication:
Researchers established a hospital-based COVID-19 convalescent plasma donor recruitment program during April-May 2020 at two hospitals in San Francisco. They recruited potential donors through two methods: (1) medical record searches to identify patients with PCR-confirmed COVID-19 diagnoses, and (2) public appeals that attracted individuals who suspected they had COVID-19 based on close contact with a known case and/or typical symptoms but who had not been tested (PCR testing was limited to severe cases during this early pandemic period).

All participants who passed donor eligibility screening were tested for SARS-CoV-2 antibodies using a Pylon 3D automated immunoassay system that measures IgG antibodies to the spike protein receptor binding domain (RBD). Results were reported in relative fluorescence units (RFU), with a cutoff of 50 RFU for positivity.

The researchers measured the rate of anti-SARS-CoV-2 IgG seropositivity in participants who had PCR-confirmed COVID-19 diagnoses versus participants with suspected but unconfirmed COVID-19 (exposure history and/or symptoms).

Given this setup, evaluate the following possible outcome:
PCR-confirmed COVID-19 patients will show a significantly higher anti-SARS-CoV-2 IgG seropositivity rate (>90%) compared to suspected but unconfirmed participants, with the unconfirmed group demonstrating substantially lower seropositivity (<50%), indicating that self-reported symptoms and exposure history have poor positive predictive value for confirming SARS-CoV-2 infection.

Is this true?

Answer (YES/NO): NO